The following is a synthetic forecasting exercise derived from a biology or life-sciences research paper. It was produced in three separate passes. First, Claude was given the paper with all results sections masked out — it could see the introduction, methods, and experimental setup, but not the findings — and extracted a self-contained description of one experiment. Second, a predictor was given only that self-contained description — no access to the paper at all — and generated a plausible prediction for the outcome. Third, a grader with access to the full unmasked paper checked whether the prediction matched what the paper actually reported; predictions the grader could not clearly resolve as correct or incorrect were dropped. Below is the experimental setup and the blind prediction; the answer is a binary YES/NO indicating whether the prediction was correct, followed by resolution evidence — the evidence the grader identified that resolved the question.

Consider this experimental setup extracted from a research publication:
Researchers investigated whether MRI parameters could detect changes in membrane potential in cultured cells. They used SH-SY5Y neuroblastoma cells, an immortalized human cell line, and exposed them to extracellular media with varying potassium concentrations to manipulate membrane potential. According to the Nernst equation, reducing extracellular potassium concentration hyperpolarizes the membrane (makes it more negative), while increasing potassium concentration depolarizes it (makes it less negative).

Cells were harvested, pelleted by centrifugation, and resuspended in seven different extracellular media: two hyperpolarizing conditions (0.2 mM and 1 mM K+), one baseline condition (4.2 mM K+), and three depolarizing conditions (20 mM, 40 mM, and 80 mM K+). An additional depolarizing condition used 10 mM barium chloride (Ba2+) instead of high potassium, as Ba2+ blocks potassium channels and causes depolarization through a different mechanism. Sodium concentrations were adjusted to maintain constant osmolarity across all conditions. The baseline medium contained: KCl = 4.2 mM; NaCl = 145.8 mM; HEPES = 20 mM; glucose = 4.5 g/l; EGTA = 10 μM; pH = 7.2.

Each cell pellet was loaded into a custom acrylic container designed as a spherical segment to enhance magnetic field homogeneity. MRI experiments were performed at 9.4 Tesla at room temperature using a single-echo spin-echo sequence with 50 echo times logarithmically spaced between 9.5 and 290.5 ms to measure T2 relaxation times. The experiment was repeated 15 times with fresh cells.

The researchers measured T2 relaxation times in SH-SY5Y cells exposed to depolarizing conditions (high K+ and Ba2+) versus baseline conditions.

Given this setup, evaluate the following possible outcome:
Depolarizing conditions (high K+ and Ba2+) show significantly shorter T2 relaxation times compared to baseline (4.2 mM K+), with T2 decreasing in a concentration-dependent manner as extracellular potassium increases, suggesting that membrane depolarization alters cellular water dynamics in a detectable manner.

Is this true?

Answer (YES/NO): NO